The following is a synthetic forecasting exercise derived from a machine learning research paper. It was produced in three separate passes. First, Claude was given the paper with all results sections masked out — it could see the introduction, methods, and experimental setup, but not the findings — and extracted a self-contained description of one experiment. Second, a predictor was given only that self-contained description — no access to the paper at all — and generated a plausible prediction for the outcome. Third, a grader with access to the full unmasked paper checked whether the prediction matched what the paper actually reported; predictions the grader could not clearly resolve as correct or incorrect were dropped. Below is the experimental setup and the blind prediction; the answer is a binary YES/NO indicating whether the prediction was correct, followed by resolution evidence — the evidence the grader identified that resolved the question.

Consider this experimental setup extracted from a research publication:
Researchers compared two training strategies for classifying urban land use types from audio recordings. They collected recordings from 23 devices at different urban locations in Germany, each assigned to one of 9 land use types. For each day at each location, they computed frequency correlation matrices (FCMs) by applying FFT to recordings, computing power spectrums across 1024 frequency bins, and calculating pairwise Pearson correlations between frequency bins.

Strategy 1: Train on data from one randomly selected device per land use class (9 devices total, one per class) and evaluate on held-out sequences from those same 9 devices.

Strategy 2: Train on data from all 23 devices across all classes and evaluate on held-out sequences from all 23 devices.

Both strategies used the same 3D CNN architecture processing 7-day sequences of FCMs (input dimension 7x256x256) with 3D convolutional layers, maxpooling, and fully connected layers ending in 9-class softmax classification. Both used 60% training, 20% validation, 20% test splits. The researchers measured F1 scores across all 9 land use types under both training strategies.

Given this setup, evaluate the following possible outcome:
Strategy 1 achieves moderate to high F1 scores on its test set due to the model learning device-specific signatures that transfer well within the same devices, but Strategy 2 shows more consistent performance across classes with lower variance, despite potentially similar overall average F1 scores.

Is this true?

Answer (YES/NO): NO